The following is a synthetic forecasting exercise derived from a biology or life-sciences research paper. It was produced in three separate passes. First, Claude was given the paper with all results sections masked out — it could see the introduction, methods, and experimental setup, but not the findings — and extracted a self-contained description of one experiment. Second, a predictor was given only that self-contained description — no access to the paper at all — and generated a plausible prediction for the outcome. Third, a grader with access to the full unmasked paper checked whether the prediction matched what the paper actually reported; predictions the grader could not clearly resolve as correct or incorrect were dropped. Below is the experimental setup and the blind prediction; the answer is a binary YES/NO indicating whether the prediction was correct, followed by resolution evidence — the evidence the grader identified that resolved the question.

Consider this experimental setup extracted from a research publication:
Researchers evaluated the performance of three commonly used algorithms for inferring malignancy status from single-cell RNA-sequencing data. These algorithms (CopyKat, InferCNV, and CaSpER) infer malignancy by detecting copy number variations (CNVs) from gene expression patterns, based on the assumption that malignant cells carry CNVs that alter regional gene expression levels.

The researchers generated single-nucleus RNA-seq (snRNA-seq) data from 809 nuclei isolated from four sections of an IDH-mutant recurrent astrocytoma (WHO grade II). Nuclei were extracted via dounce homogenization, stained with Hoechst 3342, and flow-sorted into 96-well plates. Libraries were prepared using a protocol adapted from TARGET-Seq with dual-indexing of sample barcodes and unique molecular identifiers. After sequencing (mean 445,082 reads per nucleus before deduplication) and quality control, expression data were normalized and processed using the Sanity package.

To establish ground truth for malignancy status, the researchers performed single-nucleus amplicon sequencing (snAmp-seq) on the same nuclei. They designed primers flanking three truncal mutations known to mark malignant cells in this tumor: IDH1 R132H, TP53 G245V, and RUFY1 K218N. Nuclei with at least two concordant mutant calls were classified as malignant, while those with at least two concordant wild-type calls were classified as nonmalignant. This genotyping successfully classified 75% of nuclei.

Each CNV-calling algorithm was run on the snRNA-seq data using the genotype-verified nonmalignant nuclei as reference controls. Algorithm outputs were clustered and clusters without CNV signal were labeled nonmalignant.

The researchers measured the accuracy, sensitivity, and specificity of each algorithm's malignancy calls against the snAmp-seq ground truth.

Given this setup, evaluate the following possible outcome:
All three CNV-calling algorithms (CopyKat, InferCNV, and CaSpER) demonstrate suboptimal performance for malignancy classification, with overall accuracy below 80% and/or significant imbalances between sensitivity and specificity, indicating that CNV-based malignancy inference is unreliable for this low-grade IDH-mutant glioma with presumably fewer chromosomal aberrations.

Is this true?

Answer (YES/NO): YES